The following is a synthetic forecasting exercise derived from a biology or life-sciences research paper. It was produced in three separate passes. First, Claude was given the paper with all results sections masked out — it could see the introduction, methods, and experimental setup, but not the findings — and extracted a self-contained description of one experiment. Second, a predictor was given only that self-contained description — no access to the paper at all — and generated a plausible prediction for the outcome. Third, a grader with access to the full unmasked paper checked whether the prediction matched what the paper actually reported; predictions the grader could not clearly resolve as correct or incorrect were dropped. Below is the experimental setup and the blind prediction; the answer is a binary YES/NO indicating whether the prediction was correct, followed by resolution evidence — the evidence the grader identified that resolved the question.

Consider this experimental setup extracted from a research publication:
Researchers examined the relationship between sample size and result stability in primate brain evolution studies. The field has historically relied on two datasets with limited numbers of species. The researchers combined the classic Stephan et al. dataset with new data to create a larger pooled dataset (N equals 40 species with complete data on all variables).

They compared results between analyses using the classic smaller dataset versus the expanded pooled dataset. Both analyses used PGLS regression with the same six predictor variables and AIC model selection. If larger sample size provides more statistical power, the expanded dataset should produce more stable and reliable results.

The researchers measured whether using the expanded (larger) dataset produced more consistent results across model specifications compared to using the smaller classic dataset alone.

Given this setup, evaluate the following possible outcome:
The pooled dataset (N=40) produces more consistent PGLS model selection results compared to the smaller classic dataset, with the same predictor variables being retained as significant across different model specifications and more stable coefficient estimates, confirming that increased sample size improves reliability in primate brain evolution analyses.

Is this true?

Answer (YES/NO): NO